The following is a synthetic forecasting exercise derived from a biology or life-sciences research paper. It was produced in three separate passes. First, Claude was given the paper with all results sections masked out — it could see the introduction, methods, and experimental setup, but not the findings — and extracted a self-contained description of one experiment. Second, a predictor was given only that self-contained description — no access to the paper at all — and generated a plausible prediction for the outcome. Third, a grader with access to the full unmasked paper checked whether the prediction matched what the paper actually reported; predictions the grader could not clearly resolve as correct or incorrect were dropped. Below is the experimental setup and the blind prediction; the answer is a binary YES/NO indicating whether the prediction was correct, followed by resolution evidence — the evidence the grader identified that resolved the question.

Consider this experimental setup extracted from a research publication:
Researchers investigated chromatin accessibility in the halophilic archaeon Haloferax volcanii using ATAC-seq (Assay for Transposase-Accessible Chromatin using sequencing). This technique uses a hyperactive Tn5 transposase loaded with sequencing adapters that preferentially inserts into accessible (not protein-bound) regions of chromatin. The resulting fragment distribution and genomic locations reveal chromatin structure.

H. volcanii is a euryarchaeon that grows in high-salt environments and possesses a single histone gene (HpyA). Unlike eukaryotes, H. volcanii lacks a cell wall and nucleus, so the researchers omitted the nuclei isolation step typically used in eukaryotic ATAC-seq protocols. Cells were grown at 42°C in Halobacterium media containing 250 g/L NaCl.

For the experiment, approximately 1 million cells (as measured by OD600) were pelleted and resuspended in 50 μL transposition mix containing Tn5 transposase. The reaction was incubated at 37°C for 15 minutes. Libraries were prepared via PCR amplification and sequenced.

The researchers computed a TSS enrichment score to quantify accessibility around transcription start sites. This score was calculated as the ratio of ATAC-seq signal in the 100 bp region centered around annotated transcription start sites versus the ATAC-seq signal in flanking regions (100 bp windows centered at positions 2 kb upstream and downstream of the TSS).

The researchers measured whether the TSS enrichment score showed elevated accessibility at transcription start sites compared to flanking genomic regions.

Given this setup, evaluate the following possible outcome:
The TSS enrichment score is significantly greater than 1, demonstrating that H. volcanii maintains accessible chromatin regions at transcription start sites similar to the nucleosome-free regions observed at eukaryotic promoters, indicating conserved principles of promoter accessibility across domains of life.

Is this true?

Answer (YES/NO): YES